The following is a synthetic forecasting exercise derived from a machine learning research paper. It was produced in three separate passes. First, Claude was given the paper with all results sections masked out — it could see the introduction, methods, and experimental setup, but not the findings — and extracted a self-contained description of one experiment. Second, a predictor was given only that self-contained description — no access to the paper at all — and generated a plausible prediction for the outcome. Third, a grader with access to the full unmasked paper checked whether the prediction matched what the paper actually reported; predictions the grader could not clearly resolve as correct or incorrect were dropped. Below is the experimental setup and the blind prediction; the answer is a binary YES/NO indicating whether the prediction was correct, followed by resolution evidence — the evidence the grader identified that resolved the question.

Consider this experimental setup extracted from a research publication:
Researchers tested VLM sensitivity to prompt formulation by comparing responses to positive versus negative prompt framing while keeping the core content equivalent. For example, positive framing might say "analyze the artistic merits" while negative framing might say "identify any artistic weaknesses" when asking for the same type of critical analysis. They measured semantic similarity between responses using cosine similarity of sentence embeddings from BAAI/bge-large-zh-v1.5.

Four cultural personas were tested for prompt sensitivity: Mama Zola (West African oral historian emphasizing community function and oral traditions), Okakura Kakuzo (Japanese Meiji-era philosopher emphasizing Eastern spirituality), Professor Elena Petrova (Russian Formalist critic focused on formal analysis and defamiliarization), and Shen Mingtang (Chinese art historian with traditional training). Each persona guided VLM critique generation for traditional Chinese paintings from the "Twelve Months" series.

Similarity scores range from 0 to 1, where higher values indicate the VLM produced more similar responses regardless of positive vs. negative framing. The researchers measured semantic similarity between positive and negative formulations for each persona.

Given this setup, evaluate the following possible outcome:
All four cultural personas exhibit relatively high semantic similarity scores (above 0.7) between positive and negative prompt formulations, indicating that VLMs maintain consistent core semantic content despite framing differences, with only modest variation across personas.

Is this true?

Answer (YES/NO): YES